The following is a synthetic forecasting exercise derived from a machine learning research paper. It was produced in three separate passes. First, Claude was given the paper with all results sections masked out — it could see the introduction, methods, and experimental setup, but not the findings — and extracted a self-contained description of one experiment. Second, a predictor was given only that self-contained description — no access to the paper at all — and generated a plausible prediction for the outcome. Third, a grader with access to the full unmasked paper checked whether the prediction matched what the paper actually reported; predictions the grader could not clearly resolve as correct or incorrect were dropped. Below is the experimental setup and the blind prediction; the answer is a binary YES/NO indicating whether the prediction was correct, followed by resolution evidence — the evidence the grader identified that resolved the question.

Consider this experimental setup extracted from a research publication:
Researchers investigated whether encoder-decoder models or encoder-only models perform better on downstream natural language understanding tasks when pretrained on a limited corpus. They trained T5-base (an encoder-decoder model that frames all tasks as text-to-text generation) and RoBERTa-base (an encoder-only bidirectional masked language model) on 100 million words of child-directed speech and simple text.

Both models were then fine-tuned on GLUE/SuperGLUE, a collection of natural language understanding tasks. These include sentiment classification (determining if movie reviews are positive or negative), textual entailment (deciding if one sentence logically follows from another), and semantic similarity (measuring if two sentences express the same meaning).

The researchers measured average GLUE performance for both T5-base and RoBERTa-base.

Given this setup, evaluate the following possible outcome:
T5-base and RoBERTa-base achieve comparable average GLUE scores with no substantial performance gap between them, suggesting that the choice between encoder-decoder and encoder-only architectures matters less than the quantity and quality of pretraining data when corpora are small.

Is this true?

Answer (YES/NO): YES